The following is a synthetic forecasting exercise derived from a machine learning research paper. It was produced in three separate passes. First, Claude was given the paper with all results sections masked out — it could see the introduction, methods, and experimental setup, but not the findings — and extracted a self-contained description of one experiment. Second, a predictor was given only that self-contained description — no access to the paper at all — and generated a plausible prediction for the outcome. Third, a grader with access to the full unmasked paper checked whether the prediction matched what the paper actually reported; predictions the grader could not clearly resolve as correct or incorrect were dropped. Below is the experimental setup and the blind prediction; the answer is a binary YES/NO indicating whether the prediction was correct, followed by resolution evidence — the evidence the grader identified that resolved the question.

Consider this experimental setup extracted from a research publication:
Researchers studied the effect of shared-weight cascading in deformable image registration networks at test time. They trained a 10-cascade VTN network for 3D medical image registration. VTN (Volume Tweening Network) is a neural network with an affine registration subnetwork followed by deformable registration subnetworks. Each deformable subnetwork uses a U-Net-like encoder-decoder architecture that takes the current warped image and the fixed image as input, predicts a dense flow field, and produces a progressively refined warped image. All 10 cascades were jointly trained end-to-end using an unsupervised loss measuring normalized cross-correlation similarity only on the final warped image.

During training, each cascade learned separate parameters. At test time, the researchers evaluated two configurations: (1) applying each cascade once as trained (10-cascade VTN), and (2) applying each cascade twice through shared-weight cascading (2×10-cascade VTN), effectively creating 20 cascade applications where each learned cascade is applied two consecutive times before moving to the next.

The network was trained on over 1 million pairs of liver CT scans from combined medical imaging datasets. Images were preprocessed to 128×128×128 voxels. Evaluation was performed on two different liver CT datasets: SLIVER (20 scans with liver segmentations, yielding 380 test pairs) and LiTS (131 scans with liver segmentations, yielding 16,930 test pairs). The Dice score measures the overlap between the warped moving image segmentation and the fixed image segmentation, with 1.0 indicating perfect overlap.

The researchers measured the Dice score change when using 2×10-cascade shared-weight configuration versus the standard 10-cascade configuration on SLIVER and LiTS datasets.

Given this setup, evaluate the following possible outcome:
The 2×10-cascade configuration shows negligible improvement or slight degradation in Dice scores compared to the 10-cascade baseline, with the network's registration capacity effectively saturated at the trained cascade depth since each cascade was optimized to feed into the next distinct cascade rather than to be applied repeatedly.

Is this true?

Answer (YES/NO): YES